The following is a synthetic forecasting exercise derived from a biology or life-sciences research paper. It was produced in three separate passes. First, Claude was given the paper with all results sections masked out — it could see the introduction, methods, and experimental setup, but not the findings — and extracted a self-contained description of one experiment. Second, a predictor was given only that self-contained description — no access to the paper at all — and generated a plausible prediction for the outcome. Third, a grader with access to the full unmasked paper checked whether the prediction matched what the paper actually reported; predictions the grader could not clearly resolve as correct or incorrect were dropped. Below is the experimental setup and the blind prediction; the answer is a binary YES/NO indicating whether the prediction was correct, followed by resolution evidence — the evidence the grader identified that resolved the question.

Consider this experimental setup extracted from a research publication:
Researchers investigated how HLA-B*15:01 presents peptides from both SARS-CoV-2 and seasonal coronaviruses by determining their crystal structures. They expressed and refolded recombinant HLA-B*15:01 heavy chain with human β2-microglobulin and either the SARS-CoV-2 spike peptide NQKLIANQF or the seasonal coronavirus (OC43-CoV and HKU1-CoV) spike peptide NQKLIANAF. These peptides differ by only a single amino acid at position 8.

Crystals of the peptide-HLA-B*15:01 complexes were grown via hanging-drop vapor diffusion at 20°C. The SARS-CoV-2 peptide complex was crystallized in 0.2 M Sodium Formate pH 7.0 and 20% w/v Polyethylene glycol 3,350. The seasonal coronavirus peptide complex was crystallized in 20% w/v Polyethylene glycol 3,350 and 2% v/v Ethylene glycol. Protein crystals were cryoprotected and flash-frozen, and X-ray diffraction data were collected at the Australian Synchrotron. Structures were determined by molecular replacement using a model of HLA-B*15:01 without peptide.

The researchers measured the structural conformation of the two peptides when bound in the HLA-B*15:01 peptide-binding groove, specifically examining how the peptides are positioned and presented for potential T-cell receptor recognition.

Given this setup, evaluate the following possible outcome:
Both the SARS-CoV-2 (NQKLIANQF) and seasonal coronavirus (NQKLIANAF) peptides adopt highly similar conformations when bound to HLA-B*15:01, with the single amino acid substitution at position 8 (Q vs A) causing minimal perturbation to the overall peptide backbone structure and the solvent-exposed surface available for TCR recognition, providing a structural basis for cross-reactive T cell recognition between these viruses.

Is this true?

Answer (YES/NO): YES